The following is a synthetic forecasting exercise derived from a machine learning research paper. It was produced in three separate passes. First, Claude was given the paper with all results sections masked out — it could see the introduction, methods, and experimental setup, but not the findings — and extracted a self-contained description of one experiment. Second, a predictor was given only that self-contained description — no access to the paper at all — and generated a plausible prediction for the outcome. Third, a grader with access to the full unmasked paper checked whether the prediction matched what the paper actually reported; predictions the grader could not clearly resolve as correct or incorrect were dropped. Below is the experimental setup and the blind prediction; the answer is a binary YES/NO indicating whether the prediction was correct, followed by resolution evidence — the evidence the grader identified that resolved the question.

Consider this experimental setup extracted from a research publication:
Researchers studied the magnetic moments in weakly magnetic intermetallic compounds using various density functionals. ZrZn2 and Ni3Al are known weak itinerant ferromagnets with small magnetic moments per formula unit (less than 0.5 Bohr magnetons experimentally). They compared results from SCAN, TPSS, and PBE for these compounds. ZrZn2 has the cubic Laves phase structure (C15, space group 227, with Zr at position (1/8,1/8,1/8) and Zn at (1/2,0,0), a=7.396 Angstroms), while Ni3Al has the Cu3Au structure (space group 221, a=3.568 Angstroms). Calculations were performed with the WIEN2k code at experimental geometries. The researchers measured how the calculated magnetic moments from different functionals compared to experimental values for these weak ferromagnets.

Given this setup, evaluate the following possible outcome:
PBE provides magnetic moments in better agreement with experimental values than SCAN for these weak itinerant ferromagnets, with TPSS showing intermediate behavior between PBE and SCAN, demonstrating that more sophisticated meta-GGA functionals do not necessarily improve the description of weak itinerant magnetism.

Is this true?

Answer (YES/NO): NO